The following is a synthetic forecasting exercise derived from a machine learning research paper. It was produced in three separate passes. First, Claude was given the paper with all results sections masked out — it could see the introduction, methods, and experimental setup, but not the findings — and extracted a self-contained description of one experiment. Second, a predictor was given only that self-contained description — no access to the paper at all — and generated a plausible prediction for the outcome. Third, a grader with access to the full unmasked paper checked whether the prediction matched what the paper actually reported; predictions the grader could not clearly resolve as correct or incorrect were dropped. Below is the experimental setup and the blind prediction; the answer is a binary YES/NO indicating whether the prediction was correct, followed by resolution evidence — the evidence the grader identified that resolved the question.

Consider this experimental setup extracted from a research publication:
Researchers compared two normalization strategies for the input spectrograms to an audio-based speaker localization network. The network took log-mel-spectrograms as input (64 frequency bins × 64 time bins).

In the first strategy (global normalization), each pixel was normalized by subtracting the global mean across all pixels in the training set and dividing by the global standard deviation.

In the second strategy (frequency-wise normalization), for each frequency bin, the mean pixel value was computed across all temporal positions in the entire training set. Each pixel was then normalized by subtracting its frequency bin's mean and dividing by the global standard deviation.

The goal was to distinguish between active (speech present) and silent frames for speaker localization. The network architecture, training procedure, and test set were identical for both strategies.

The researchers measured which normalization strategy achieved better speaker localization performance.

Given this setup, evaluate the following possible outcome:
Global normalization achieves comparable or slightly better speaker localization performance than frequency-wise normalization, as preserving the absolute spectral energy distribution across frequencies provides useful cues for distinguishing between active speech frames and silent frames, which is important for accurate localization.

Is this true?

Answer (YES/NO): NO